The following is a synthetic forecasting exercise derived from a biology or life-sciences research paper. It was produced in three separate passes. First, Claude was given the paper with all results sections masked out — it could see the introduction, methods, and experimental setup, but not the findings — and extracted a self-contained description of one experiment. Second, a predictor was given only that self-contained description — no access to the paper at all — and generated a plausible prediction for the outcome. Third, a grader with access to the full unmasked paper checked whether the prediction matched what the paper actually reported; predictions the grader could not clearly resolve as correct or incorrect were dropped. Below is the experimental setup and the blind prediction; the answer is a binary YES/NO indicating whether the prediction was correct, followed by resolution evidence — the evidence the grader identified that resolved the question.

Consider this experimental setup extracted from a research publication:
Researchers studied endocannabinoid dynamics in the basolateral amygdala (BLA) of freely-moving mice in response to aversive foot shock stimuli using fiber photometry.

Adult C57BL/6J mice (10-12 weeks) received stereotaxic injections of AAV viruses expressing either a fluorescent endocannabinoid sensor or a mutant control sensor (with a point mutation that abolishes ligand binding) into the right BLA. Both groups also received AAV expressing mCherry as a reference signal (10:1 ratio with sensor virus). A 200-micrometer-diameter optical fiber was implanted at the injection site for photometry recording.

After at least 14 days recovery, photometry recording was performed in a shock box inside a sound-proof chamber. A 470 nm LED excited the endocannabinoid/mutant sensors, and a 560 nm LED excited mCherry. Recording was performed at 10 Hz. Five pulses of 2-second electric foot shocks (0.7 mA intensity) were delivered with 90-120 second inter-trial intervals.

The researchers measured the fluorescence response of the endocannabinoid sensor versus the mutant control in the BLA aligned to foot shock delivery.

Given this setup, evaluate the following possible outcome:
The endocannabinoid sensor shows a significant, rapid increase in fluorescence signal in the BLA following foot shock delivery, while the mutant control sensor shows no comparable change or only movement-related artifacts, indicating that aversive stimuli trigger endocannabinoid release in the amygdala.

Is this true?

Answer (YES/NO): YES